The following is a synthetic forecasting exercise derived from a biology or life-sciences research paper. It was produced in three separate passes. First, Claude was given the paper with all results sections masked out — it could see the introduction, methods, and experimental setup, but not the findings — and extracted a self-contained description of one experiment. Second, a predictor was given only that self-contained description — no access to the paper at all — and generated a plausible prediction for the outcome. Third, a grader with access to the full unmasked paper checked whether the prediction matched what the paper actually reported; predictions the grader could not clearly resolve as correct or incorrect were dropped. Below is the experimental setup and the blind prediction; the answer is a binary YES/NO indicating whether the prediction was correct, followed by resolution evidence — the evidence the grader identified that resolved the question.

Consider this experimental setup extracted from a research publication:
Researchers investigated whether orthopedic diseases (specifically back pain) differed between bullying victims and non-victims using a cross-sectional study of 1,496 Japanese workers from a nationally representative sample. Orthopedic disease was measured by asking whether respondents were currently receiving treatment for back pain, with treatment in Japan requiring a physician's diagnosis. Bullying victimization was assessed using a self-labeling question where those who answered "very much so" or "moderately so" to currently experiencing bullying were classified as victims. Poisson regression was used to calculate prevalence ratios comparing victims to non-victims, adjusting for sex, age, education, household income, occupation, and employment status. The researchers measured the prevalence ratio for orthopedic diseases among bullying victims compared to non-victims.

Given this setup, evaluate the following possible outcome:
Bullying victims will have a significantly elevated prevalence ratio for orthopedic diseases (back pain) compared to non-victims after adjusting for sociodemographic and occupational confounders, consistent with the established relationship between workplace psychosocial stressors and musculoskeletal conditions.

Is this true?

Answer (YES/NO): NO